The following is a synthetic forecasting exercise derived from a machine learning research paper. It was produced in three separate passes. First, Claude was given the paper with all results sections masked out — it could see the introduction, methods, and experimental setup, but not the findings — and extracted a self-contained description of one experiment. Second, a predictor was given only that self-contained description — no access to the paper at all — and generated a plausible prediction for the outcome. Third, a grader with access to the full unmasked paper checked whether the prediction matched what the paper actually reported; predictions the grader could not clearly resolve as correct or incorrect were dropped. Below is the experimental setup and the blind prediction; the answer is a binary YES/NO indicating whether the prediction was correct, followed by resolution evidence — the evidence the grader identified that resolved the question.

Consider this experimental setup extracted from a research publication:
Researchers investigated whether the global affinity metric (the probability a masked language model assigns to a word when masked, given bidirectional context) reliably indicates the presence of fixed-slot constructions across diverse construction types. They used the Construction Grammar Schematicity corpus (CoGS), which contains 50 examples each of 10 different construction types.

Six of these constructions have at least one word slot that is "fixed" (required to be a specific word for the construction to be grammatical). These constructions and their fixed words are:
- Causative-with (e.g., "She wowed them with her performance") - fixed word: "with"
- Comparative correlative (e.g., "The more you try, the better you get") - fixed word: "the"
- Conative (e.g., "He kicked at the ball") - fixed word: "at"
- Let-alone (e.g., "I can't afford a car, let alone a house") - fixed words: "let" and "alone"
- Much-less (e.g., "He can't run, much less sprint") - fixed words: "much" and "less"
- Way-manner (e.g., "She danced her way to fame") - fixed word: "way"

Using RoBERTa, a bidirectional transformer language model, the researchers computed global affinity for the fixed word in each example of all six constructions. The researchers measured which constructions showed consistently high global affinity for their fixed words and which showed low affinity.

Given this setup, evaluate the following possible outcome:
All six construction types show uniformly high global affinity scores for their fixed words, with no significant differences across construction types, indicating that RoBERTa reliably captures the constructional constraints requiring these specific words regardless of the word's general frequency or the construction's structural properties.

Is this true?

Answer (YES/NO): NO